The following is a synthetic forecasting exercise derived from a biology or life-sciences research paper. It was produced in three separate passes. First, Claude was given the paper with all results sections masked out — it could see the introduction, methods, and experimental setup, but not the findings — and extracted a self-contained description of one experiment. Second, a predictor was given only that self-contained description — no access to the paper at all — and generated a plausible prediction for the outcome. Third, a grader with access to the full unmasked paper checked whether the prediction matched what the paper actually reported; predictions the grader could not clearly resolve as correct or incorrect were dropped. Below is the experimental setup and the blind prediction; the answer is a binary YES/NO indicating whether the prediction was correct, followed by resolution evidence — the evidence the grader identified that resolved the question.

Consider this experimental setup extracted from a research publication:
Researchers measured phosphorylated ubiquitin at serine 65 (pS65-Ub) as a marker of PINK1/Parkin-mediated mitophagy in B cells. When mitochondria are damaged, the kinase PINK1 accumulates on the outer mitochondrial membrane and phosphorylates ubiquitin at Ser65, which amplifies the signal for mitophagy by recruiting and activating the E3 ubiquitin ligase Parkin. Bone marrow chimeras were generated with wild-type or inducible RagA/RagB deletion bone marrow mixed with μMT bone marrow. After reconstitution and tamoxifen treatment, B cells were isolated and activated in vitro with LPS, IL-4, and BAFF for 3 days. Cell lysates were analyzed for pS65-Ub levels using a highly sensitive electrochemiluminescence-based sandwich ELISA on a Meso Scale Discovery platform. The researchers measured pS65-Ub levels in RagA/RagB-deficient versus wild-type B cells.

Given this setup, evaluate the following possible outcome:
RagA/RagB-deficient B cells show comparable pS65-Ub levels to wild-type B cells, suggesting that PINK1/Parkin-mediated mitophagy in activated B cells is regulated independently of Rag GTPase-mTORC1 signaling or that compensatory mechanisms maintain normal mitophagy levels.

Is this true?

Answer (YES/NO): NO